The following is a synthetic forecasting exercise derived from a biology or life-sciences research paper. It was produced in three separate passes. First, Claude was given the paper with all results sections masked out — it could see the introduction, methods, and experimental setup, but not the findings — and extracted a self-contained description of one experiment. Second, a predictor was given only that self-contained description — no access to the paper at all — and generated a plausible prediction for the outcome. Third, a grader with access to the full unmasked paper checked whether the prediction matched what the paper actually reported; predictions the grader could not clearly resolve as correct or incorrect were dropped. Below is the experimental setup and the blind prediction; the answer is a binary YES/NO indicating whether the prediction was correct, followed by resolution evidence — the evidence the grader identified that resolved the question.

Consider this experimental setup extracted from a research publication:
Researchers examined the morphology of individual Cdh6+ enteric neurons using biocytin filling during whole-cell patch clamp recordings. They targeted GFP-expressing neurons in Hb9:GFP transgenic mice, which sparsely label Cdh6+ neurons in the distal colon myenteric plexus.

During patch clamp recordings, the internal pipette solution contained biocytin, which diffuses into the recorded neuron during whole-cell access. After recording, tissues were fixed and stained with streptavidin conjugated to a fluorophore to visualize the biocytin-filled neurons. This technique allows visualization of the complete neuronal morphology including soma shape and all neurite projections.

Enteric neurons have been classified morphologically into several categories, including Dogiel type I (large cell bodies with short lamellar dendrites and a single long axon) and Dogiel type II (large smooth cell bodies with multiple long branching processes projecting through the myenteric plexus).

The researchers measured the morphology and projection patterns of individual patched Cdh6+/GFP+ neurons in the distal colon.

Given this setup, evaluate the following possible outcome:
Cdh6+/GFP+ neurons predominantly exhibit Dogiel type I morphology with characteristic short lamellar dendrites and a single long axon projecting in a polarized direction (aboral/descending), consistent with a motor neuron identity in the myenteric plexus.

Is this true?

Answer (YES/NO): NO